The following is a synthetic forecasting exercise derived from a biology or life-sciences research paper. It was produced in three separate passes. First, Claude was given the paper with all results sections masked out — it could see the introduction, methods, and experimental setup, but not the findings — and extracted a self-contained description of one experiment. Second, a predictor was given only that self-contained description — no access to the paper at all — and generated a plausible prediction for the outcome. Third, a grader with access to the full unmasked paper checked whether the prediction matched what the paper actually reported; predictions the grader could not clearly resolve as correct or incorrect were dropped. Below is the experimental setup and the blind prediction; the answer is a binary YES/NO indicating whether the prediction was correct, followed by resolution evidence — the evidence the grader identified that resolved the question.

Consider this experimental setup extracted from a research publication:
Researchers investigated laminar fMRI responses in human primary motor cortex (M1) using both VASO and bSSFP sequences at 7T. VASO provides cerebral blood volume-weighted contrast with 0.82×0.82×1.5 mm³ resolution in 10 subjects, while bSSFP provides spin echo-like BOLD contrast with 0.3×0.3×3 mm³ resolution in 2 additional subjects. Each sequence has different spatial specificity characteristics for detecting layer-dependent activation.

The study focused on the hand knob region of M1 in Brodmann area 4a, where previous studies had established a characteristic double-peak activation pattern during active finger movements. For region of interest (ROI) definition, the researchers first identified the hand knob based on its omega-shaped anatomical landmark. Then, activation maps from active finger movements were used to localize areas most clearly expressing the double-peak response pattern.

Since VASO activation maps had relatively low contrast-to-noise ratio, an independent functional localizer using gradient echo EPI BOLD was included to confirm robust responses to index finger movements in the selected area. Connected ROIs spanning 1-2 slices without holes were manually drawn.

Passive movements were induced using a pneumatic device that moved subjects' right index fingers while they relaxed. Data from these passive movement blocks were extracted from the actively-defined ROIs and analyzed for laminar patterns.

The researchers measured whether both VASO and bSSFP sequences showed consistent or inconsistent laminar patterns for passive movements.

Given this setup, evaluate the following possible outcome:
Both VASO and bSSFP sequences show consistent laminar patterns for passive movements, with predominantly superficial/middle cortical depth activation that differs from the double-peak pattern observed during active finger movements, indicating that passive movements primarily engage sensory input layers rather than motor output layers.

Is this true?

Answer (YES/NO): NO